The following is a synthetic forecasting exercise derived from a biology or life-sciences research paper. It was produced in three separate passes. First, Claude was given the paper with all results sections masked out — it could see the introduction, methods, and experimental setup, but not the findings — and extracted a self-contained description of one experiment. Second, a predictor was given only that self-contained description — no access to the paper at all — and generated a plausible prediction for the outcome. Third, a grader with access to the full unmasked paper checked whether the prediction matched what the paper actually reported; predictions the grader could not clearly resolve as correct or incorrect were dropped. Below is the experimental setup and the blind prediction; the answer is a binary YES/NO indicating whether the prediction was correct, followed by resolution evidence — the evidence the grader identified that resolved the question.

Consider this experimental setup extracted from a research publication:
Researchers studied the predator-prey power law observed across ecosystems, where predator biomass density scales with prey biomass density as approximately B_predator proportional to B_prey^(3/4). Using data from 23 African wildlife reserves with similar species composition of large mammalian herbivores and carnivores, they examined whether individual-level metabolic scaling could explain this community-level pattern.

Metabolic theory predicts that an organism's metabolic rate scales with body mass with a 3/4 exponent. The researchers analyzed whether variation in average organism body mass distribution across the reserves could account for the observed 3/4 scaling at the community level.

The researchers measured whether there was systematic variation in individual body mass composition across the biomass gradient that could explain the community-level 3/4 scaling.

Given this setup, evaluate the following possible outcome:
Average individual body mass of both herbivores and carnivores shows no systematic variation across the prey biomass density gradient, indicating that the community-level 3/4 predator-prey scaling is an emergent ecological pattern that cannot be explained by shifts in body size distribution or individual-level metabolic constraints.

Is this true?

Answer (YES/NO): YES